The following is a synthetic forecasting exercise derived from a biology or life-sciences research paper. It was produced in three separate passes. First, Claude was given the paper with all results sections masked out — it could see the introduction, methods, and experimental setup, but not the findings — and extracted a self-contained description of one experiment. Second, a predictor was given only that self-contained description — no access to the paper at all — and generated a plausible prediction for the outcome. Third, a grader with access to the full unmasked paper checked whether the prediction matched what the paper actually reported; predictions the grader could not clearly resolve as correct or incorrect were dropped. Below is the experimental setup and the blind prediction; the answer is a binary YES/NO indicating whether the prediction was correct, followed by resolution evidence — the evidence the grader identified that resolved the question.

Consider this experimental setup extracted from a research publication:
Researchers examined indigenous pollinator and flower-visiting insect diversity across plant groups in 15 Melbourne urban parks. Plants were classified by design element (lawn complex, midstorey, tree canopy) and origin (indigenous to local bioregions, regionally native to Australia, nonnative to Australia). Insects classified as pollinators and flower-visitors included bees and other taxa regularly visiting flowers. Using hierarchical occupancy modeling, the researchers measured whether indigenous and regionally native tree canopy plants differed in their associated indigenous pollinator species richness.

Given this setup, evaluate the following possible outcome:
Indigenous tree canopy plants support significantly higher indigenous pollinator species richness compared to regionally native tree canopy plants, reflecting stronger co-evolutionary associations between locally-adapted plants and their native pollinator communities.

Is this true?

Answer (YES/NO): NO